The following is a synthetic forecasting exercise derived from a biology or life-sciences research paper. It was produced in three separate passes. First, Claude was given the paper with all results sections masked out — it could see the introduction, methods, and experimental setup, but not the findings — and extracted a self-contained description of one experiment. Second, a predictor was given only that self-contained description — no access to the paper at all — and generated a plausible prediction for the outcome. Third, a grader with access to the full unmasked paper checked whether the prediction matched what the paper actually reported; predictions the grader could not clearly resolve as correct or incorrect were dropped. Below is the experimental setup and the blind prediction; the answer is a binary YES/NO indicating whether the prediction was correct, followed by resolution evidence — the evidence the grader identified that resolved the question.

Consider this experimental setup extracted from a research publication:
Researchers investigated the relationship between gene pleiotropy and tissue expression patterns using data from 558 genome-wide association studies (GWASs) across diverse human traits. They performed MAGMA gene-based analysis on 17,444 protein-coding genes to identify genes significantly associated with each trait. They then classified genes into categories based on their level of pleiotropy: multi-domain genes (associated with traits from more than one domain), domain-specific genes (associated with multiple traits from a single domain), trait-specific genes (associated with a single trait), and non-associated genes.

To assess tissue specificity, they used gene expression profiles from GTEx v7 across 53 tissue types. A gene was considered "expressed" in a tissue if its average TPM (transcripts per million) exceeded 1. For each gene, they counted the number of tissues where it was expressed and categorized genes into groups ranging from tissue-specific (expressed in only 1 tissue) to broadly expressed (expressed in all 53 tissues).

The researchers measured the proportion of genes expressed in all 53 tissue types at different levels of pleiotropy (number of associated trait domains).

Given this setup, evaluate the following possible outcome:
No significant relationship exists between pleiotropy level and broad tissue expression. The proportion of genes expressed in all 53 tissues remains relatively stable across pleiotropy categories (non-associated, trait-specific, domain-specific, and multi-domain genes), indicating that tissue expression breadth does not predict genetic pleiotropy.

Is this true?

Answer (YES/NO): NO